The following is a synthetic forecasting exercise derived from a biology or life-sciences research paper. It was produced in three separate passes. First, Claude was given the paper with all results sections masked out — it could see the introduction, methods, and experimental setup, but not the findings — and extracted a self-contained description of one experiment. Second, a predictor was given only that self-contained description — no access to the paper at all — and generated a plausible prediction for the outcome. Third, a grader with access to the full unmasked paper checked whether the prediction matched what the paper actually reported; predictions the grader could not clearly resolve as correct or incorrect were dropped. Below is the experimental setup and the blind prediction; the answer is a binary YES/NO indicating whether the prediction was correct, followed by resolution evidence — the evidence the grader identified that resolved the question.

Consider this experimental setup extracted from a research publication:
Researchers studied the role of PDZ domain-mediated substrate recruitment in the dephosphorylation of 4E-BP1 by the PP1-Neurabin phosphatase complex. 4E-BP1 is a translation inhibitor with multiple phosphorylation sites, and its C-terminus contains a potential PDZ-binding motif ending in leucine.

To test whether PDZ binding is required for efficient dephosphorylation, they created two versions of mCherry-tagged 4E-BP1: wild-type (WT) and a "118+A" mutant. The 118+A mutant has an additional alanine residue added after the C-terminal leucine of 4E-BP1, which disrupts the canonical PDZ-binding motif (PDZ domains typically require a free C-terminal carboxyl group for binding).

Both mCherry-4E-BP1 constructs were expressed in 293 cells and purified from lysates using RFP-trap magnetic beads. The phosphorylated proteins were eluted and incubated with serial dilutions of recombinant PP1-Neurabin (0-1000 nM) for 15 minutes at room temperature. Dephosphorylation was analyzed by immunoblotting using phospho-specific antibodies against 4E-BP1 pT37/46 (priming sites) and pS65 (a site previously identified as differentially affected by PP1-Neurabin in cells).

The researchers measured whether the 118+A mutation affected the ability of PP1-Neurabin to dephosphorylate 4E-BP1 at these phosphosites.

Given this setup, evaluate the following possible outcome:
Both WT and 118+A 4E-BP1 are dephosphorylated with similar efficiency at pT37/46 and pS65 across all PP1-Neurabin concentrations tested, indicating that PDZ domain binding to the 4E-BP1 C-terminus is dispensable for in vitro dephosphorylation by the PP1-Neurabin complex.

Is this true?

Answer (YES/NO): NO